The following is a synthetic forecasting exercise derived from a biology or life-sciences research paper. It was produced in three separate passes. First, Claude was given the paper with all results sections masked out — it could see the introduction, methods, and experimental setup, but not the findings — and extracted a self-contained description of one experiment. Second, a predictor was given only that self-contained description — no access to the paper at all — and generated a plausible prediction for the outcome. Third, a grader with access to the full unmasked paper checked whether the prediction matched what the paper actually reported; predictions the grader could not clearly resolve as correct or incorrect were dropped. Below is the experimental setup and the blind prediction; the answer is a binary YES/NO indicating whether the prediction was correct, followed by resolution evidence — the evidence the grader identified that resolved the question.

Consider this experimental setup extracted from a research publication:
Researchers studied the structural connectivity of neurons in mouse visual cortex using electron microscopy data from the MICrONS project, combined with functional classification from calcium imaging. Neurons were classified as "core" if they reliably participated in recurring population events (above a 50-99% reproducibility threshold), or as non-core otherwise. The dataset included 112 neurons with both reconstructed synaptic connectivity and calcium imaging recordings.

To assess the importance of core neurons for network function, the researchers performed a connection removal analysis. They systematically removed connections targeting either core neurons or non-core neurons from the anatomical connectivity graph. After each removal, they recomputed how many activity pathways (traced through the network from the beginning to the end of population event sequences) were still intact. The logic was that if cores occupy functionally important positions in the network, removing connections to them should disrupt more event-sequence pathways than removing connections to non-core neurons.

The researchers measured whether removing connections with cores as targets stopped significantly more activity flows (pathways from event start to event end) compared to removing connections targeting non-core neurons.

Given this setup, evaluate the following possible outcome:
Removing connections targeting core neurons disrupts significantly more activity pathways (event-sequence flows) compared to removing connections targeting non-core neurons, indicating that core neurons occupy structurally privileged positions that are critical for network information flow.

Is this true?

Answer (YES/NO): YES